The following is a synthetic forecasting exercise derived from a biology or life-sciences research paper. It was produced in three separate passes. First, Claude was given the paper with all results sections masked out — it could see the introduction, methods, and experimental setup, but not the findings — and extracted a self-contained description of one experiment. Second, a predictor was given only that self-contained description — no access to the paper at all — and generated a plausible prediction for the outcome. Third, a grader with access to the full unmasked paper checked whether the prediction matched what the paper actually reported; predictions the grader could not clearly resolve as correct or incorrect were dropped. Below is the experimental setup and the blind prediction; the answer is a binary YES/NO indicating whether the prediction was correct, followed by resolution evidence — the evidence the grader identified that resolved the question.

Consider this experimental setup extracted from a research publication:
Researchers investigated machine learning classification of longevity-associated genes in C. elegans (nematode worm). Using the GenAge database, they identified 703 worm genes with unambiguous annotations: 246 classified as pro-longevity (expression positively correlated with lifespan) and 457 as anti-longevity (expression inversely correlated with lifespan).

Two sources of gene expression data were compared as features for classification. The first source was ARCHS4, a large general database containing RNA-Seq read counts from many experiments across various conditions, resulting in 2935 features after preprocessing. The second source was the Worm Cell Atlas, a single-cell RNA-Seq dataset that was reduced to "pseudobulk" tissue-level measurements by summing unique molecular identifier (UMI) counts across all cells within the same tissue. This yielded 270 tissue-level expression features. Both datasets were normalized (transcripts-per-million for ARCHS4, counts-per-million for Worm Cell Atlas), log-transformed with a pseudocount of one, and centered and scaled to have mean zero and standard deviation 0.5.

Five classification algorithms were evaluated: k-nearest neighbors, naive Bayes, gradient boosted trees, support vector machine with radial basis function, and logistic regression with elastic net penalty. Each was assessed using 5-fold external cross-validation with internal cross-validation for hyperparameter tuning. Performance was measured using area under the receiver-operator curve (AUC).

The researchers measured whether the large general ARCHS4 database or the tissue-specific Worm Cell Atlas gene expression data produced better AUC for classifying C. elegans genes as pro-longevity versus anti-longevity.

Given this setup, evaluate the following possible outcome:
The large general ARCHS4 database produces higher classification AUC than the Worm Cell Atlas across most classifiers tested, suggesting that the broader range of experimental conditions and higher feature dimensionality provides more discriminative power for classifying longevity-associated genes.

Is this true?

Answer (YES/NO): YES